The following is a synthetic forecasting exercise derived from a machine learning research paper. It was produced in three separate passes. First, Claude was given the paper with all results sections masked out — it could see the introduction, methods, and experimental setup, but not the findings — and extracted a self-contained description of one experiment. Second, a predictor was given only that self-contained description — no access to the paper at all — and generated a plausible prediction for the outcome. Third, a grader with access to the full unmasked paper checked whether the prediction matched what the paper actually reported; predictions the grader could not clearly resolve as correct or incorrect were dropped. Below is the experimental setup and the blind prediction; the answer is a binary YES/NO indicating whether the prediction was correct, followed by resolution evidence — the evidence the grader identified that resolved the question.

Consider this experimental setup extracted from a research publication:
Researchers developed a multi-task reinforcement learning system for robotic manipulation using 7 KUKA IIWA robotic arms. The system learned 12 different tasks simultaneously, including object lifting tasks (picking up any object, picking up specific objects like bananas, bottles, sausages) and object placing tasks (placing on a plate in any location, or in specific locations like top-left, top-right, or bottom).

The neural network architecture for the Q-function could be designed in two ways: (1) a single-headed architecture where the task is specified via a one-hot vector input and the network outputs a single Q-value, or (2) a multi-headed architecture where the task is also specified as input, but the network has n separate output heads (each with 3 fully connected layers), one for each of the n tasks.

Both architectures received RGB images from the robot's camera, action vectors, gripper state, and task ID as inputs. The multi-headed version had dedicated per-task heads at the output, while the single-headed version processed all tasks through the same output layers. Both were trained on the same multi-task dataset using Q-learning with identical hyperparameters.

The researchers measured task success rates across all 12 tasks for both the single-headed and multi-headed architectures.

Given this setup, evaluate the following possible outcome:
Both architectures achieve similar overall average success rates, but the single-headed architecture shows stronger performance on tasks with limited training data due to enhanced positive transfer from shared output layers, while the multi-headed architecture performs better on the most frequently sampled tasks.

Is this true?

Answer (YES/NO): NO